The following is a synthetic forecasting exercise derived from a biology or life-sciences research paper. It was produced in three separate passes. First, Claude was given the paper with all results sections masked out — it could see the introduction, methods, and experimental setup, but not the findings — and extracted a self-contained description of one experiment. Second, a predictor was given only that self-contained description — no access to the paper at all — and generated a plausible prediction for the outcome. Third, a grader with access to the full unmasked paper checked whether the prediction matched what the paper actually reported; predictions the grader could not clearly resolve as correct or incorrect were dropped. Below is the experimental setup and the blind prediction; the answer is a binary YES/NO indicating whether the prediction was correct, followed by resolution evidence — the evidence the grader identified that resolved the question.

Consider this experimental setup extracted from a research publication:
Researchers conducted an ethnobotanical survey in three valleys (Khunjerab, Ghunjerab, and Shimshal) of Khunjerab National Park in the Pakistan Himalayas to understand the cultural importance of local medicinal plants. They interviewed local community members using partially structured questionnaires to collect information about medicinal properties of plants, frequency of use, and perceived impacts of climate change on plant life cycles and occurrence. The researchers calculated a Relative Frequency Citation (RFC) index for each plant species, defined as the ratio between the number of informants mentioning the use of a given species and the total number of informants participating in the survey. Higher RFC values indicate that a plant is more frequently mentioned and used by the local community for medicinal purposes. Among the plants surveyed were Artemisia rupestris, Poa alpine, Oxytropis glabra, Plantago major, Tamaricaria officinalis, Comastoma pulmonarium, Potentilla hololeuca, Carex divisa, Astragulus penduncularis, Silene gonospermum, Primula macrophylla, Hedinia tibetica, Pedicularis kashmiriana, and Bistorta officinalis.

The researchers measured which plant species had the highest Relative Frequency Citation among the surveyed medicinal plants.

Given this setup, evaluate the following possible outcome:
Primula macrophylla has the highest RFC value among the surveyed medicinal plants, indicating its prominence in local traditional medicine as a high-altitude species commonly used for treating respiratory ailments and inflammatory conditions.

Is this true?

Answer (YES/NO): NO